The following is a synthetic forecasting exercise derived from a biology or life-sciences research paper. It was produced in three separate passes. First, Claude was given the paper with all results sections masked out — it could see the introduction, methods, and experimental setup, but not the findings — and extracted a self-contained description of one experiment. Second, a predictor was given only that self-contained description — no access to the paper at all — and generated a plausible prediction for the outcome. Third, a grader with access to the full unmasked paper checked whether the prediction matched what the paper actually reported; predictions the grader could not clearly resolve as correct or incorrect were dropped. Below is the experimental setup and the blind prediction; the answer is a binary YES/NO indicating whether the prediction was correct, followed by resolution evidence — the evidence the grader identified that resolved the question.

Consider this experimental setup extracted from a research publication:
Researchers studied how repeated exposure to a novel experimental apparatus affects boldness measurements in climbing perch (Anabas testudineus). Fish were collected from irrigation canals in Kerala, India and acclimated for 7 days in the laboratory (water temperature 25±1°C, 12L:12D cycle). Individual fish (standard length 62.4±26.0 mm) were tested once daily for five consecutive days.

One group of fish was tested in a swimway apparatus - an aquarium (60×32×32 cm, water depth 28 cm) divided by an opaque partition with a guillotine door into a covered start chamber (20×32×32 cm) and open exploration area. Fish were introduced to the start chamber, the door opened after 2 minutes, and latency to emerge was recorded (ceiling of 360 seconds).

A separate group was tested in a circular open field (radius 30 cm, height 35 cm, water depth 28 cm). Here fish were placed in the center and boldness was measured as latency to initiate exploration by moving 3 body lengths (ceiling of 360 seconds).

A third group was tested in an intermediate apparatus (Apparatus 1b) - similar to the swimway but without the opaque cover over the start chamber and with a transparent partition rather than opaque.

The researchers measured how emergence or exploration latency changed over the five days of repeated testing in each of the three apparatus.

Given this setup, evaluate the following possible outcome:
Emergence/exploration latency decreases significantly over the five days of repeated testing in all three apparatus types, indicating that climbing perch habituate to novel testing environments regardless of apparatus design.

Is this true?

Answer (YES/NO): NO